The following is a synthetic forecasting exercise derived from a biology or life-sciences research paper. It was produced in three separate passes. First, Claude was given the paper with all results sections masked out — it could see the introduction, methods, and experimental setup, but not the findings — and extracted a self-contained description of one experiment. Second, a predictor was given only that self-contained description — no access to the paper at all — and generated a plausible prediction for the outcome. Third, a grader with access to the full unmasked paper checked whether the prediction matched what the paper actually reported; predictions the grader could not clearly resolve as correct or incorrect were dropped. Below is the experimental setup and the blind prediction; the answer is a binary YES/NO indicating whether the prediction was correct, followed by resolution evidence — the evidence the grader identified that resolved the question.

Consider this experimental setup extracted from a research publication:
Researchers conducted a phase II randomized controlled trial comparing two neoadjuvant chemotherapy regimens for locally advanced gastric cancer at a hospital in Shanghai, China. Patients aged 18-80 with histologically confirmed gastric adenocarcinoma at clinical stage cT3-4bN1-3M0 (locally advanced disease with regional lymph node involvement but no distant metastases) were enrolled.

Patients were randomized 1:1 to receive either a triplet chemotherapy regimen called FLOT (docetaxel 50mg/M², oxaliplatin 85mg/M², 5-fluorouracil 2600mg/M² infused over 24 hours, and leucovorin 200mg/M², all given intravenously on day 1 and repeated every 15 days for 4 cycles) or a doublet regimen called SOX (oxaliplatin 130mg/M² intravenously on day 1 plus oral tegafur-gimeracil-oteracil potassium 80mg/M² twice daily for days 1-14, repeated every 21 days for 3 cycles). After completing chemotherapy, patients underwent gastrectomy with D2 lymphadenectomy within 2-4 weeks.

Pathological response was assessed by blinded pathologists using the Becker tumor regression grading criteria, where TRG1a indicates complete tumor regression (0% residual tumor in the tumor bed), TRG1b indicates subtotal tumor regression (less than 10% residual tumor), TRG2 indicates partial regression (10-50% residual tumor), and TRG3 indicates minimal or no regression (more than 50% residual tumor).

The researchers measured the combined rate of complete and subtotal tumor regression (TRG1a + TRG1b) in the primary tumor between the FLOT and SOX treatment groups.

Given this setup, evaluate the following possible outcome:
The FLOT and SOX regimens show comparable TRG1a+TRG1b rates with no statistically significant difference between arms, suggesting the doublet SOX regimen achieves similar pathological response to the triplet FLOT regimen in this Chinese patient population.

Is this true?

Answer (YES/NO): YES